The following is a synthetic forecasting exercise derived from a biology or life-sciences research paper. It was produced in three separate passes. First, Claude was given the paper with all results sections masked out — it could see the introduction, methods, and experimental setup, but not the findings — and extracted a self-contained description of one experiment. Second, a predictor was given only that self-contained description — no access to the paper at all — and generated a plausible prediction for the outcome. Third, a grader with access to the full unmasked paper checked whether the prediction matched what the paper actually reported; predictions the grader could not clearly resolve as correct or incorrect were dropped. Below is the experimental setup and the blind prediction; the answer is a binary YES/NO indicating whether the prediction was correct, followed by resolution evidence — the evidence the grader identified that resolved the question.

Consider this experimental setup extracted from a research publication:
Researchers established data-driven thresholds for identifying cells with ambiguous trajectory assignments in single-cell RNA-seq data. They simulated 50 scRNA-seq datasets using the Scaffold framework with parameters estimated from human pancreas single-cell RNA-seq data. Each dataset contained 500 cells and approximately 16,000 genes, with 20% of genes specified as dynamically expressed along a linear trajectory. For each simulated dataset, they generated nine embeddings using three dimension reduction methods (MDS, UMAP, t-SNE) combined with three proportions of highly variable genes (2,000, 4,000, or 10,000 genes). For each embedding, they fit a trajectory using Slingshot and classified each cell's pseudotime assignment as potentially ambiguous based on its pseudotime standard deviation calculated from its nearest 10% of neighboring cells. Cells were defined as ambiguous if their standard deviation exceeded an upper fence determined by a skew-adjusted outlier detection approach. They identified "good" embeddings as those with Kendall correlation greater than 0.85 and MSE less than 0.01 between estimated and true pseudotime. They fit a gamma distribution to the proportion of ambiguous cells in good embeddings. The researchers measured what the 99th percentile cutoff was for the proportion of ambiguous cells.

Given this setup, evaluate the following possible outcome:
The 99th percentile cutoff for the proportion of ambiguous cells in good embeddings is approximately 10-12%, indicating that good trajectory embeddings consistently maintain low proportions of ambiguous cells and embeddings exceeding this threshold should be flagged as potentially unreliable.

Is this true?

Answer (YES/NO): NO